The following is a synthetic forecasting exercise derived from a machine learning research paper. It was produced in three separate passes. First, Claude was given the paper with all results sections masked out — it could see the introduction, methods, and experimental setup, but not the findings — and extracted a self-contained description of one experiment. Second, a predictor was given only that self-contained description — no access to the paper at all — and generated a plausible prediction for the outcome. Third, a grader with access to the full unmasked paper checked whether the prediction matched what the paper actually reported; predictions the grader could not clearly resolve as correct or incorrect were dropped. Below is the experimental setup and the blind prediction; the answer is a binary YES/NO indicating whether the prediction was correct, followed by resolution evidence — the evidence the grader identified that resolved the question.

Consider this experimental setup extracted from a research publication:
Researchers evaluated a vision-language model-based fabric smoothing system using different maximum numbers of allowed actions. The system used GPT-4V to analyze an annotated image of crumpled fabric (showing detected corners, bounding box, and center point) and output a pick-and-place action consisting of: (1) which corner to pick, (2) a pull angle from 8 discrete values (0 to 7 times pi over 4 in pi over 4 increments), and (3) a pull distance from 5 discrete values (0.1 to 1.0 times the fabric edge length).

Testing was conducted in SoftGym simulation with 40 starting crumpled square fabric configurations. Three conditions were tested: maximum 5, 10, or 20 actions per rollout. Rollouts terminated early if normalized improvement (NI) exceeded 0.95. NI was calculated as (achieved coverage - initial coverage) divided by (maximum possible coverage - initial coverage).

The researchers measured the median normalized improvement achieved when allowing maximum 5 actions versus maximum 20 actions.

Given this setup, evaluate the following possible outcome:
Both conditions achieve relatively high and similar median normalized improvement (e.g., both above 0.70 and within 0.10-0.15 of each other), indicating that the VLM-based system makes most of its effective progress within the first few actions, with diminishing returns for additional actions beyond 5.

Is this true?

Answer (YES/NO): NO